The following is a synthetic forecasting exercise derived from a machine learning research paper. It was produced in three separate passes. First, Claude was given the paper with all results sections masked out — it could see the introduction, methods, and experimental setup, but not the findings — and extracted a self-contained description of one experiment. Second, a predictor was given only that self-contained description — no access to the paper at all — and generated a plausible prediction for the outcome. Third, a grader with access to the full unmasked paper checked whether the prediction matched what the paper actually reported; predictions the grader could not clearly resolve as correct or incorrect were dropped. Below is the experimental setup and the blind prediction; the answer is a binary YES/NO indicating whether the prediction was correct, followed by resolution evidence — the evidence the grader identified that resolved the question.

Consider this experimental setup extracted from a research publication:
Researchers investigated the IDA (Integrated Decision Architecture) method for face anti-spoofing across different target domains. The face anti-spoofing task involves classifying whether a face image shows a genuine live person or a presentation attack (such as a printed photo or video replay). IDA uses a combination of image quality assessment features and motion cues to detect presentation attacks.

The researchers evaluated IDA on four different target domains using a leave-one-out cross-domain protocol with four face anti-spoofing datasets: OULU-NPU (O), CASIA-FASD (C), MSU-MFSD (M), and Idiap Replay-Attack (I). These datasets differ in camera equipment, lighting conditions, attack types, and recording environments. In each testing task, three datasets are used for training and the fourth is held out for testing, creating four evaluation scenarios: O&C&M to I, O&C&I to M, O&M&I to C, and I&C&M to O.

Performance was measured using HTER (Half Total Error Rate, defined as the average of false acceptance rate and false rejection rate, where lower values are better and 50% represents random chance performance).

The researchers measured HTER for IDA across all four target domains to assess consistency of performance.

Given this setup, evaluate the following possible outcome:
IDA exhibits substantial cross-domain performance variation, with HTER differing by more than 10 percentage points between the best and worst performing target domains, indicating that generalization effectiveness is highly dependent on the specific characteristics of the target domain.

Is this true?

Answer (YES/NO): YES